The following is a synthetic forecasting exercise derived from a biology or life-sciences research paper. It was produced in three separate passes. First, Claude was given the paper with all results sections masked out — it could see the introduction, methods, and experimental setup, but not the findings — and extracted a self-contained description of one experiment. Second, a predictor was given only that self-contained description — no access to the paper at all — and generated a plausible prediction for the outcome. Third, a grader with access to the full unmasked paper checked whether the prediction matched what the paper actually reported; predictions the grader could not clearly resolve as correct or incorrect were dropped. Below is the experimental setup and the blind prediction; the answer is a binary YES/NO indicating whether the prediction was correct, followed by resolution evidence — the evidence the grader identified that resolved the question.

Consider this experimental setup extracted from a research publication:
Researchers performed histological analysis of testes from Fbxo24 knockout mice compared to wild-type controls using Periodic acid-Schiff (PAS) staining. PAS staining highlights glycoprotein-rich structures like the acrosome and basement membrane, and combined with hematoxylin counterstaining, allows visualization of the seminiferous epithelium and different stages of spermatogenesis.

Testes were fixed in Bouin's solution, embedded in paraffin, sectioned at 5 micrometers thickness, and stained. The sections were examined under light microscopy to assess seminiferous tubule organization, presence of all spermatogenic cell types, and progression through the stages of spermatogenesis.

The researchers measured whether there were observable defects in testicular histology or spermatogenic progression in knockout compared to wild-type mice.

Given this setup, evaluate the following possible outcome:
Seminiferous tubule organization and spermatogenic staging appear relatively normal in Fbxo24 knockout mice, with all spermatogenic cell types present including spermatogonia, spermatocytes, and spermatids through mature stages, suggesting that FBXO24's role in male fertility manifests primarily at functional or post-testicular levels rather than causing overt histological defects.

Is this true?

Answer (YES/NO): NO